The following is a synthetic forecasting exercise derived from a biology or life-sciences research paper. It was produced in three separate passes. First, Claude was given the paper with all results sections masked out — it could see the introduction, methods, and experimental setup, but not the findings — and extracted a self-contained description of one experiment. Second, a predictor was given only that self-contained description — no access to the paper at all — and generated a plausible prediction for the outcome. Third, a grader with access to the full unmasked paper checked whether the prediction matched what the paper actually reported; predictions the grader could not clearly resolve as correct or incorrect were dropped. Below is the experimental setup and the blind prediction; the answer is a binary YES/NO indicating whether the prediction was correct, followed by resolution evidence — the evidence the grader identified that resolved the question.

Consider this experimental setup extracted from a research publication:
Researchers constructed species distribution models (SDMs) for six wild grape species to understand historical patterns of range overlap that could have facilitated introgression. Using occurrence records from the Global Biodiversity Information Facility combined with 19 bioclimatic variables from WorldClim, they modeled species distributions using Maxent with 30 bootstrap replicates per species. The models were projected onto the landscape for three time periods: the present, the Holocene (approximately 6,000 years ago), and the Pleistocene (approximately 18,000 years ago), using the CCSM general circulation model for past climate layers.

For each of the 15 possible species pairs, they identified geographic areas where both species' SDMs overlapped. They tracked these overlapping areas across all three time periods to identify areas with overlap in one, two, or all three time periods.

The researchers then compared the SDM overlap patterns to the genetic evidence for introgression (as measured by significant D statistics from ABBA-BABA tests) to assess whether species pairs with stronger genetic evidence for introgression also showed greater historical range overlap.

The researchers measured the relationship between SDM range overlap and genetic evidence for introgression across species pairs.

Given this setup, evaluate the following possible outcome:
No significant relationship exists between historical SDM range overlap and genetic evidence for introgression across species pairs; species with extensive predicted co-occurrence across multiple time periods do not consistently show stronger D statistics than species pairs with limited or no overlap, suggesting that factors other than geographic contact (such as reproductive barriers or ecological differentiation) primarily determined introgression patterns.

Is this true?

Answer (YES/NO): NO